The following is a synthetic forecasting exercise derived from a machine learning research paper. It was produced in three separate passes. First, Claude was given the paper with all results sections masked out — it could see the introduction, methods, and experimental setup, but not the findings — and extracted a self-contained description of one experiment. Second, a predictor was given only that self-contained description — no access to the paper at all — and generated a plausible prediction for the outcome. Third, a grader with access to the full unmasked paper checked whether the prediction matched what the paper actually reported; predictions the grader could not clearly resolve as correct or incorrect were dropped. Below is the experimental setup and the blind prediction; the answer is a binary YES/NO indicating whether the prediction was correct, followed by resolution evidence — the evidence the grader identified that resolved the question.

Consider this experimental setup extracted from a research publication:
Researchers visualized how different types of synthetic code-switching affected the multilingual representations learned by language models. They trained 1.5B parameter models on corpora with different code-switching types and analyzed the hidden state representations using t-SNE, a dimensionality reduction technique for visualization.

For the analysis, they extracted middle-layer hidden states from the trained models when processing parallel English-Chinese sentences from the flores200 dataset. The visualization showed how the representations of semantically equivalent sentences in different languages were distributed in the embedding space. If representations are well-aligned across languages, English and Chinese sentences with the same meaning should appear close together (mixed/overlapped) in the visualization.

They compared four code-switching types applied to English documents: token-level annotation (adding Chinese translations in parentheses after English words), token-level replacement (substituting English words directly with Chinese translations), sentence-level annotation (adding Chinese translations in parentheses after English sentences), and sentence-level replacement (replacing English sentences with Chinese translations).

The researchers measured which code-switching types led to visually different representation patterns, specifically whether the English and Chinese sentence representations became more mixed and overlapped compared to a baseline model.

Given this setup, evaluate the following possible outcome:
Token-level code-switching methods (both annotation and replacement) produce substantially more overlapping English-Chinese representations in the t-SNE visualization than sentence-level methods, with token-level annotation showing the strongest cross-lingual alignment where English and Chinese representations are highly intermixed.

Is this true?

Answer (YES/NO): NO